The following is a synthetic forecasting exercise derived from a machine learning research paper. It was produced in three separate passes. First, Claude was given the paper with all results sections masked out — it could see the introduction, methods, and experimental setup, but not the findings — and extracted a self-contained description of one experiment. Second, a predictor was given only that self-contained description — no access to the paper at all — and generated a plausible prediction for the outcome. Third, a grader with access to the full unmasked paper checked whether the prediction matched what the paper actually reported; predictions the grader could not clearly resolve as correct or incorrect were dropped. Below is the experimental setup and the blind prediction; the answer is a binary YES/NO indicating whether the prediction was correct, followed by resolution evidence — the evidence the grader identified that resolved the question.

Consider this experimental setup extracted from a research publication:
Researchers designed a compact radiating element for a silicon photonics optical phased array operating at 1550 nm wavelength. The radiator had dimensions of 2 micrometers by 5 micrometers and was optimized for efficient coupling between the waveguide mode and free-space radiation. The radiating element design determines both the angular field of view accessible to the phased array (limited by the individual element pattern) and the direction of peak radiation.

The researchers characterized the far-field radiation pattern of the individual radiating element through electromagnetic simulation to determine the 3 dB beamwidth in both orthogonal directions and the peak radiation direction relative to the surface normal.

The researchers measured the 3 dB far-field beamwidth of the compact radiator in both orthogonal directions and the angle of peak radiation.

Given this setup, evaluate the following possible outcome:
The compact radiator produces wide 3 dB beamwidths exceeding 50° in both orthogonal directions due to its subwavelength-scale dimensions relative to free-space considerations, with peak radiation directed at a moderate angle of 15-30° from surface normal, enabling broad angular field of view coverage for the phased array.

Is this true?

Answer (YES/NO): NO